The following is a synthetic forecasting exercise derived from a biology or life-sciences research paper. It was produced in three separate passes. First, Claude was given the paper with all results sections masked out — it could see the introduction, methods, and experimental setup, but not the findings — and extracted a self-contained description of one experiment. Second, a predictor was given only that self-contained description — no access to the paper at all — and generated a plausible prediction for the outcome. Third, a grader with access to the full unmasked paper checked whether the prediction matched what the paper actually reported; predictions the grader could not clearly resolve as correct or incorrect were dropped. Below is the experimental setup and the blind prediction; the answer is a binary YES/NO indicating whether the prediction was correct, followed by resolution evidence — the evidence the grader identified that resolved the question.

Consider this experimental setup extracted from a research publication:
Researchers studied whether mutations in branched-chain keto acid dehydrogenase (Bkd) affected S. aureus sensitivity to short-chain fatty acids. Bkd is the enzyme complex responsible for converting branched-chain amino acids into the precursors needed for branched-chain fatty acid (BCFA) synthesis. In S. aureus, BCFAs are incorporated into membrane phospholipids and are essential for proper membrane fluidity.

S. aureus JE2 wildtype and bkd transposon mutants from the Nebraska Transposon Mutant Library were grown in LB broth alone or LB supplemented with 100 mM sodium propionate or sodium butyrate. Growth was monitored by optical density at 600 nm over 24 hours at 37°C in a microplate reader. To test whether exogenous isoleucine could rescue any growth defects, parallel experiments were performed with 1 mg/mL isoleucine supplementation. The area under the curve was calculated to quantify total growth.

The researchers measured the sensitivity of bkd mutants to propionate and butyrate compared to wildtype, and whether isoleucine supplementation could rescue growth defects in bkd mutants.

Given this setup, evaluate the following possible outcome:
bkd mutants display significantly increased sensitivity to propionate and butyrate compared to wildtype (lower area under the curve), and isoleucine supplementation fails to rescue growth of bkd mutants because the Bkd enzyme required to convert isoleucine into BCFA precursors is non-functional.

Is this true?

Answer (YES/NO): NO